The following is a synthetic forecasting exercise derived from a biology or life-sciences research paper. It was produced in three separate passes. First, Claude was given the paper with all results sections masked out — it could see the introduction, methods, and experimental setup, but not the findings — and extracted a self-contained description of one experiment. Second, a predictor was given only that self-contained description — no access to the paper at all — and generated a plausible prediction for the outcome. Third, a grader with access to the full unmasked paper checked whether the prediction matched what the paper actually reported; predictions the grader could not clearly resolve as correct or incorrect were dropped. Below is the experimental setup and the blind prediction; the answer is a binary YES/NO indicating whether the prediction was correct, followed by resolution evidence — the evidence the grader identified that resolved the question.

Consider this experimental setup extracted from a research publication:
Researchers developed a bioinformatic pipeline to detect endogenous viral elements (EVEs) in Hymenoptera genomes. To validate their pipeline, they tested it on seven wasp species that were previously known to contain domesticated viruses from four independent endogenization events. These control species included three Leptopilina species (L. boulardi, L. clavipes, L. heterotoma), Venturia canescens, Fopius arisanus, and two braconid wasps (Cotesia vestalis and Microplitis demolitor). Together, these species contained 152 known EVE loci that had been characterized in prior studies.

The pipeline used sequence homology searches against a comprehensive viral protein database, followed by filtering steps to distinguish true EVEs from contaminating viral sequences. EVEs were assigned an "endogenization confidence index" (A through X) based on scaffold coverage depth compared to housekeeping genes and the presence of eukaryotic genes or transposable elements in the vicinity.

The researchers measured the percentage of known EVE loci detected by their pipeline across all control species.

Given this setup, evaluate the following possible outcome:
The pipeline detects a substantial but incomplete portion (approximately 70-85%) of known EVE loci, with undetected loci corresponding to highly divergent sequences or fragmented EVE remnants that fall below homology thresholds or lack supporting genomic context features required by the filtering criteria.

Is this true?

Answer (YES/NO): NO